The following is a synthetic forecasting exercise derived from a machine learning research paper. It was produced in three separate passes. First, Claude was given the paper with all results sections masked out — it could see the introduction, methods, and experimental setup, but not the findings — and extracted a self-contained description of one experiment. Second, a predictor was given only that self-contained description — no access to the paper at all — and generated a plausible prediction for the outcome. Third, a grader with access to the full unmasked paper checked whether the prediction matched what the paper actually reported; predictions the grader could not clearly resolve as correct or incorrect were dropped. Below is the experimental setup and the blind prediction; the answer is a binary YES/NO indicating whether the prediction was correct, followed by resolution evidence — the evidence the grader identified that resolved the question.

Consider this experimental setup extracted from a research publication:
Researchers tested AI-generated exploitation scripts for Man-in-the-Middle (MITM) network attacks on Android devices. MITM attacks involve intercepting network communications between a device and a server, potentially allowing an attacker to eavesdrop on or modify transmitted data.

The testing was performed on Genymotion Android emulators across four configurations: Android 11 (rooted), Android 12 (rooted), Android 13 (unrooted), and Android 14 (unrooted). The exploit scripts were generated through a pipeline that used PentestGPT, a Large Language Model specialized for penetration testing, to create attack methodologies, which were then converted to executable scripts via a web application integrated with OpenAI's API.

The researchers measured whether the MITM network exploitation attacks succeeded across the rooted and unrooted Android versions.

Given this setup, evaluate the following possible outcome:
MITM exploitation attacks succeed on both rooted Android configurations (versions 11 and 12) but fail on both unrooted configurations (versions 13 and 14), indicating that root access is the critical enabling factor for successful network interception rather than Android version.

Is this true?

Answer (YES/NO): NO